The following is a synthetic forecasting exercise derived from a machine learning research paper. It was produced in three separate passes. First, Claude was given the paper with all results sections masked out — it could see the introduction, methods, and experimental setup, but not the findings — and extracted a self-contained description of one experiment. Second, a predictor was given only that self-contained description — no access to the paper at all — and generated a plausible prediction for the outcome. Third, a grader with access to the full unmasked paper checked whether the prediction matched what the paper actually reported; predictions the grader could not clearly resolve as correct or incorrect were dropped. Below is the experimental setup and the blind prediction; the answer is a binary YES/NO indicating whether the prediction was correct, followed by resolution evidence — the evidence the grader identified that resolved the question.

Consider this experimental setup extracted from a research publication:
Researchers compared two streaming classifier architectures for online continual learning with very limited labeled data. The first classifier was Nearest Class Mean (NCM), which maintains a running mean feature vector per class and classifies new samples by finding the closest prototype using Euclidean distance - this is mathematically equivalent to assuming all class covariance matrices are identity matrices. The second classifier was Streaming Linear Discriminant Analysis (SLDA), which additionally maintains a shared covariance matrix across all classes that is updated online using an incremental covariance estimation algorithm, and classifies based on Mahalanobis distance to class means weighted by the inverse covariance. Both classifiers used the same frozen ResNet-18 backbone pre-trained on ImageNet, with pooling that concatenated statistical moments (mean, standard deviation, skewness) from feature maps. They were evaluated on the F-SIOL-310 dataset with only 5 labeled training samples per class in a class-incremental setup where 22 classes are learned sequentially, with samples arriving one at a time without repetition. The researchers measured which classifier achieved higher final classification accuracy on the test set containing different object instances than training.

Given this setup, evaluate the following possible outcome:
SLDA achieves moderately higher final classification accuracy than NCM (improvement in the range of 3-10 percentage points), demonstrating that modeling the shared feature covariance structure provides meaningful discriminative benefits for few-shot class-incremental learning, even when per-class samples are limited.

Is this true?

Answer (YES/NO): NO